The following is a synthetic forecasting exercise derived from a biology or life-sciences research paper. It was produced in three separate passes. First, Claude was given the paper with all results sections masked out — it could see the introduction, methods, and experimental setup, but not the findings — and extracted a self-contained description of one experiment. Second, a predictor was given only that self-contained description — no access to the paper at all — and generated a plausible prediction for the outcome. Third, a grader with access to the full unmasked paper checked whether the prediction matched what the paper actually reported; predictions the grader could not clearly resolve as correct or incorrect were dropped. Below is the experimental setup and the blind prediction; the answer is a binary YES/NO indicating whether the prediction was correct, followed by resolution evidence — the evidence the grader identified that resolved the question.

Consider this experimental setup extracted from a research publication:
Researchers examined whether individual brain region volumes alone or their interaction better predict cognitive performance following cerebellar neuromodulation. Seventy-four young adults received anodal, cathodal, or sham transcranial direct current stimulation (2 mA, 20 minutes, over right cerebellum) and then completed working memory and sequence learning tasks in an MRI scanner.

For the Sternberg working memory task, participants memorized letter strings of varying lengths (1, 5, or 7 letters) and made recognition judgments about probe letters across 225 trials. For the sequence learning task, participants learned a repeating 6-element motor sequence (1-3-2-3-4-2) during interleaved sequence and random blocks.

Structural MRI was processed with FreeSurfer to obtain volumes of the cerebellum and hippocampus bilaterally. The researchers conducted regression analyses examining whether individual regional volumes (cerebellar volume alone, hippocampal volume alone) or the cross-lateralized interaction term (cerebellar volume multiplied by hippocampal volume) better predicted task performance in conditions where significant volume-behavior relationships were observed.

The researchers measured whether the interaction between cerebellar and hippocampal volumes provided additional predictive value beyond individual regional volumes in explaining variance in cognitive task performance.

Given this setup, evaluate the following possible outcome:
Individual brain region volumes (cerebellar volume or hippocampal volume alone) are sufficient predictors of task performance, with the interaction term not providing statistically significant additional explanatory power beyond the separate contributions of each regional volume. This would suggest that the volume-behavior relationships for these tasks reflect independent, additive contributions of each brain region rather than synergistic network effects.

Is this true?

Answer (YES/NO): NO